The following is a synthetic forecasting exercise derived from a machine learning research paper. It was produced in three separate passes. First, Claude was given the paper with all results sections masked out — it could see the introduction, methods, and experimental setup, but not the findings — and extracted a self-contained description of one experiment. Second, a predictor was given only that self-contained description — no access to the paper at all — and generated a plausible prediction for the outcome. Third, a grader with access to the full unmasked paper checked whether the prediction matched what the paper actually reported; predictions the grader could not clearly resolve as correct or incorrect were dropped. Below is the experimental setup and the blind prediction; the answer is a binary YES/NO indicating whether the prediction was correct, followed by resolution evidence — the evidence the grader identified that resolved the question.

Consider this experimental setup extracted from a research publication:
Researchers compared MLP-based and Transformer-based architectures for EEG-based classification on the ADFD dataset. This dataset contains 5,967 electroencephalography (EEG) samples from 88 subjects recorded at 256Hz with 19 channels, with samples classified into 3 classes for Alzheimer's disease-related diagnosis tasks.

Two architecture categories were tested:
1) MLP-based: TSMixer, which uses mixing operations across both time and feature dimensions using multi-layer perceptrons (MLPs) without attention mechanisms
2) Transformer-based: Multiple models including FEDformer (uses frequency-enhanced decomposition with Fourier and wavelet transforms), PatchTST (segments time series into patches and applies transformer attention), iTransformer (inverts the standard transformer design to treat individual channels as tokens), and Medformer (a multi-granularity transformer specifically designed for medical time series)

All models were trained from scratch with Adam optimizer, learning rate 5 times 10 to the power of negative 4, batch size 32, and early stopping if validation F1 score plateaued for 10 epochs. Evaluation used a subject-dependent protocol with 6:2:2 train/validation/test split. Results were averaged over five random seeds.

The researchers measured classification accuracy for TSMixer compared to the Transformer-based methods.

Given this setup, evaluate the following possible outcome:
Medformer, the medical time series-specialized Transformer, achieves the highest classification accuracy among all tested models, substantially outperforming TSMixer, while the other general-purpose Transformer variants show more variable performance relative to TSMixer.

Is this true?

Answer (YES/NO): NO